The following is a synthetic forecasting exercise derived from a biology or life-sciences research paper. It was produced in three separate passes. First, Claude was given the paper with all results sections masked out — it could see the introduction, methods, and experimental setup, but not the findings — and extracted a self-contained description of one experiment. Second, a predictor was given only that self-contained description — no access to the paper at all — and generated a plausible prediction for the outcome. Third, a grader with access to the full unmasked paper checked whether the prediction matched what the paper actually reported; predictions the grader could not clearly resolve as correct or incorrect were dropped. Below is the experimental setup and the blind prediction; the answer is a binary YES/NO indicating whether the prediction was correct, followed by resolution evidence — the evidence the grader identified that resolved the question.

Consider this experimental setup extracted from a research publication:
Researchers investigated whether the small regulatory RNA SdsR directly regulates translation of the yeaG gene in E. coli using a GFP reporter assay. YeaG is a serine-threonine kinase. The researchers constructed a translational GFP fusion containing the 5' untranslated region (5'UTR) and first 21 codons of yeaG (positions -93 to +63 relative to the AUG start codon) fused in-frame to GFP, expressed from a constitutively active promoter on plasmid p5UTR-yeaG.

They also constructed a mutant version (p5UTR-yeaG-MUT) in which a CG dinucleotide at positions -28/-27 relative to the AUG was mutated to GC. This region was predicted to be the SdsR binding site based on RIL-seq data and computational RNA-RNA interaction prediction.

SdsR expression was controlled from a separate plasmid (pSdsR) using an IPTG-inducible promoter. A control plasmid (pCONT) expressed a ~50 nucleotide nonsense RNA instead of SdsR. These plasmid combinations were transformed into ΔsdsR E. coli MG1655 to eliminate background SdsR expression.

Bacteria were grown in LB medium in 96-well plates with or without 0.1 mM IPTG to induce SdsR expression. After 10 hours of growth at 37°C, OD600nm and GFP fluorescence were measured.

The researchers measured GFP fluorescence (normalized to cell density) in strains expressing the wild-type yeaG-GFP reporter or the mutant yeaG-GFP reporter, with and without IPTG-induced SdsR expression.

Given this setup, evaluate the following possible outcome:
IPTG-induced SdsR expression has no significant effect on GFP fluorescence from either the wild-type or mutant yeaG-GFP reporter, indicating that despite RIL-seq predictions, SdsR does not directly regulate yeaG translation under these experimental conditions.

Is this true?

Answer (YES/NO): NO